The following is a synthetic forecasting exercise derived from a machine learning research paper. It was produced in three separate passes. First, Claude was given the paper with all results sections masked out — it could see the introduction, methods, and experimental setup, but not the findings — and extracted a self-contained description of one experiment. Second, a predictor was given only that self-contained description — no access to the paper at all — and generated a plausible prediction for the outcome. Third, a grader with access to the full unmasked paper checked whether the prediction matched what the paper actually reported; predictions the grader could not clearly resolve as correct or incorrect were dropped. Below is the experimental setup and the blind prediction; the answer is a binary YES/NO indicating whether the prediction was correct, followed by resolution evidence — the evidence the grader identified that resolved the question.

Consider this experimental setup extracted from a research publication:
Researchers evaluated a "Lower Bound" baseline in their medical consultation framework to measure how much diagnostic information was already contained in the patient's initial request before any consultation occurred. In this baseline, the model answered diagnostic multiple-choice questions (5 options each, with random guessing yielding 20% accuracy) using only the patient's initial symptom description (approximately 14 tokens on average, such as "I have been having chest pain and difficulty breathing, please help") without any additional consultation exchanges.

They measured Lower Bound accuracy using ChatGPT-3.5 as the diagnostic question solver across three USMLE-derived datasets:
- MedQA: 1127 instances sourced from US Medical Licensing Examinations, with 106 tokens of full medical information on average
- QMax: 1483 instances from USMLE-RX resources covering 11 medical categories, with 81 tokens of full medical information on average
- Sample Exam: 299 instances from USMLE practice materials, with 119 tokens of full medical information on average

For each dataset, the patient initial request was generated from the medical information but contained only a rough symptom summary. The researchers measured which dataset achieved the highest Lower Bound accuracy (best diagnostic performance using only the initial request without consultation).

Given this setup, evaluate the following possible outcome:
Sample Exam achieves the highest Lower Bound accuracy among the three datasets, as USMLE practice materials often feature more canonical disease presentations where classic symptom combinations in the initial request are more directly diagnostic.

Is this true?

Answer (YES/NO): YES